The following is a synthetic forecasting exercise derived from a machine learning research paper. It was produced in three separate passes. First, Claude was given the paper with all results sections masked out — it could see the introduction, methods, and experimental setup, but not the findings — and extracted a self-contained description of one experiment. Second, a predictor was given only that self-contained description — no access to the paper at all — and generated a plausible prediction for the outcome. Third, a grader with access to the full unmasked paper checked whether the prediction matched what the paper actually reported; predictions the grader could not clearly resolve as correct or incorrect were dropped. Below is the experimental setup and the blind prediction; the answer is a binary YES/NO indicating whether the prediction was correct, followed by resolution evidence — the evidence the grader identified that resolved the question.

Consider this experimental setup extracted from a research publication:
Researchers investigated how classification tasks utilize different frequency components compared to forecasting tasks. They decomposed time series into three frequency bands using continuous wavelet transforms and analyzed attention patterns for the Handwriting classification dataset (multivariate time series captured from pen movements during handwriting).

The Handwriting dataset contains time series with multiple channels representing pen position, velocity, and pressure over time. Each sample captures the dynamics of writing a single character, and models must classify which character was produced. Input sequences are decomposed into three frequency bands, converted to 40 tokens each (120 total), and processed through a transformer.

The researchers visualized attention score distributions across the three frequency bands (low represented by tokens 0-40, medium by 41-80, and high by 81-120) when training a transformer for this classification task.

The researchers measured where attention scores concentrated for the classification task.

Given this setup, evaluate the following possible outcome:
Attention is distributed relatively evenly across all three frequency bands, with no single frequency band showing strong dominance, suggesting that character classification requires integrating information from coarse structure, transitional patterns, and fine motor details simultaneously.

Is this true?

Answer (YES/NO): NO